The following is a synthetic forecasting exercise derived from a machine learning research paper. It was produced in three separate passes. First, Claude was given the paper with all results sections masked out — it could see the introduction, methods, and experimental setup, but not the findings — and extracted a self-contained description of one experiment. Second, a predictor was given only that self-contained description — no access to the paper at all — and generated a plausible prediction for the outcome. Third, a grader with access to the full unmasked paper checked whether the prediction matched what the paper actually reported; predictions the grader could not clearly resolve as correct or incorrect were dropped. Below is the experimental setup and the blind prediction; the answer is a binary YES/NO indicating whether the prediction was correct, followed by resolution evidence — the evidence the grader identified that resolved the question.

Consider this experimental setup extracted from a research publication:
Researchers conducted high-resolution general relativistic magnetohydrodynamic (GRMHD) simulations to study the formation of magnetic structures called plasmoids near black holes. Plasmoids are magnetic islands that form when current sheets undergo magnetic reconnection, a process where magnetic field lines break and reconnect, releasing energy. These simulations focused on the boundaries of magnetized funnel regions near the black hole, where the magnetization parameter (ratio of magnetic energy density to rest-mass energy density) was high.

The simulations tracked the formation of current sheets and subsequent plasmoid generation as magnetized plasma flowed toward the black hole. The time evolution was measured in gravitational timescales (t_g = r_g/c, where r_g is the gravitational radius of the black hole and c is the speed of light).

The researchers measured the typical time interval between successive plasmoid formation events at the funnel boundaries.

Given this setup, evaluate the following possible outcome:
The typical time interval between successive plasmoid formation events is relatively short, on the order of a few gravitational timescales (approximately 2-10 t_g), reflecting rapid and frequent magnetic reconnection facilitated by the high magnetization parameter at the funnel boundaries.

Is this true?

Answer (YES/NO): NO